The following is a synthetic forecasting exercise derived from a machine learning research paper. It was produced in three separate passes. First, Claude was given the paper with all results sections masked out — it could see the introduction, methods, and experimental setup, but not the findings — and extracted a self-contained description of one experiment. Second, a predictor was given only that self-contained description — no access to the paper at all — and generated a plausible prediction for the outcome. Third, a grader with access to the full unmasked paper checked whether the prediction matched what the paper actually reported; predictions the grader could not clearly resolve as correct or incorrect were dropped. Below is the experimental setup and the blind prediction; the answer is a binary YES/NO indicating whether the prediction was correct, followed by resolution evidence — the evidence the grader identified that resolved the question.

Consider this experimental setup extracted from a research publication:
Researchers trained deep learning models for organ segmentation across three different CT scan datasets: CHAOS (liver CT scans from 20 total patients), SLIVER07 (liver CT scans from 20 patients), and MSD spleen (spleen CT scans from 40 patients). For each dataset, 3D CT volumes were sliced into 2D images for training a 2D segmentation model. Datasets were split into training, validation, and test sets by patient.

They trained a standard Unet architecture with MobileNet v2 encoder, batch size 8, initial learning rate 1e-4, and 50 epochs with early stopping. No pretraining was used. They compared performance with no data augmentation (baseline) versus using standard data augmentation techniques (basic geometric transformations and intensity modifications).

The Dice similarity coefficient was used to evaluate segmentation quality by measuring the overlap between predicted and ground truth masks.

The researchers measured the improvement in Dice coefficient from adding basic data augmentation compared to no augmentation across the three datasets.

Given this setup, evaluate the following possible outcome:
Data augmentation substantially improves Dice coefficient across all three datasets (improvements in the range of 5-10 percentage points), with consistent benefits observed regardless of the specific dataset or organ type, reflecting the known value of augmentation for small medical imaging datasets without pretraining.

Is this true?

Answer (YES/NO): NO